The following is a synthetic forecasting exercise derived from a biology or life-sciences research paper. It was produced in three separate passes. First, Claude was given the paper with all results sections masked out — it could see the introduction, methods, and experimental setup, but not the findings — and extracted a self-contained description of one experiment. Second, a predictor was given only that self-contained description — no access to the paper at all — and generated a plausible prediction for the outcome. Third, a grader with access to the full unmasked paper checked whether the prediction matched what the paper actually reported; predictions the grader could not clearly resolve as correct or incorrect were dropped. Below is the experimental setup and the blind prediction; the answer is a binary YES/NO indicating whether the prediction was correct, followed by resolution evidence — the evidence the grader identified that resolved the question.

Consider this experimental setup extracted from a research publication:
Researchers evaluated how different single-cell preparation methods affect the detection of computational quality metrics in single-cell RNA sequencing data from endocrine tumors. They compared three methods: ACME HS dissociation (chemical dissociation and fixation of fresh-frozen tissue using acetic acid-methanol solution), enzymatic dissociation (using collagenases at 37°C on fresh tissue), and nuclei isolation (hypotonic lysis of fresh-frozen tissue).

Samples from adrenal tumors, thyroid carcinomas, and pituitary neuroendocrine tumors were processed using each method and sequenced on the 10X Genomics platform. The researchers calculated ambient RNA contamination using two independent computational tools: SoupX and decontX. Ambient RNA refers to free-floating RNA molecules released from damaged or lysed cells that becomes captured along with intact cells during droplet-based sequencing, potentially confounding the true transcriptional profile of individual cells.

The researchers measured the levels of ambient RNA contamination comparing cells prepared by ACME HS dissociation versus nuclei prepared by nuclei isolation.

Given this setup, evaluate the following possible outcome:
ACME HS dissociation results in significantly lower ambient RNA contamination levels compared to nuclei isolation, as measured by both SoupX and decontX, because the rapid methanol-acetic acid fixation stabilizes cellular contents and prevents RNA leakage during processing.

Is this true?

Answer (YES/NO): NO